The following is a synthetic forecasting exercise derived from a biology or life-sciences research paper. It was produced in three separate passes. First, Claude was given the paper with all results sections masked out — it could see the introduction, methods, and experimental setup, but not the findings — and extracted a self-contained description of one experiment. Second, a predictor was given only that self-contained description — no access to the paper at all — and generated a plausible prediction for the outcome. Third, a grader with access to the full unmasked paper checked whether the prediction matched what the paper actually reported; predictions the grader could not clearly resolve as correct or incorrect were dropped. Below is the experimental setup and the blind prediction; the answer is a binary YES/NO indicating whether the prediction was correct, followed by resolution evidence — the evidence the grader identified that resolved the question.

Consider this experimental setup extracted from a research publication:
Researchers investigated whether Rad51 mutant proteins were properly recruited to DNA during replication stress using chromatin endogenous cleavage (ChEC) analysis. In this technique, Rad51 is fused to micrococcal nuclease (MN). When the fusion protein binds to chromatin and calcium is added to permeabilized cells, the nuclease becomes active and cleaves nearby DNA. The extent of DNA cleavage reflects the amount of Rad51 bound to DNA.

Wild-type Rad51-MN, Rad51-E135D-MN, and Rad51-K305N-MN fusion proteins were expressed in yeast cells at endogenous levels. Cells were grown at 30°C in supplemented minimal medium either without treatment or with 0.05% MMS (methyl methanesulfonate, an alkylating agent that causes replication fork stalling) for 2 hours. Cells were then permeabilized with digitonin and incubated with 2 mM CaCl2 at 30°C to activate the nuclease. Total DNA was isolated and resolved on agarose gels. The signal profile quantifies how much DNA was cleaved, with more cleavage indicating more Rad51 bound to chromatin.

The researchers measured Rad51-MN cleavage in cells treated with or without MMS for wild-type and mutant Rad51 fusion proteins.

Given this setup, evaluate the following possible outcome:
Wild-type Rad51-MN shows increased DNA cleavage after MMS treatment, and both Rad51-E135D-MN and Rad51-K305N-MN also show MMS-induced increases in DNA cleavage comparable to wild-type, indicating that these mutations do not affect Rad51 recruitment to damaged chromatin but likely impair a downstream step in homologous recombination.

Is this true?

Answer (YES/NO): NO